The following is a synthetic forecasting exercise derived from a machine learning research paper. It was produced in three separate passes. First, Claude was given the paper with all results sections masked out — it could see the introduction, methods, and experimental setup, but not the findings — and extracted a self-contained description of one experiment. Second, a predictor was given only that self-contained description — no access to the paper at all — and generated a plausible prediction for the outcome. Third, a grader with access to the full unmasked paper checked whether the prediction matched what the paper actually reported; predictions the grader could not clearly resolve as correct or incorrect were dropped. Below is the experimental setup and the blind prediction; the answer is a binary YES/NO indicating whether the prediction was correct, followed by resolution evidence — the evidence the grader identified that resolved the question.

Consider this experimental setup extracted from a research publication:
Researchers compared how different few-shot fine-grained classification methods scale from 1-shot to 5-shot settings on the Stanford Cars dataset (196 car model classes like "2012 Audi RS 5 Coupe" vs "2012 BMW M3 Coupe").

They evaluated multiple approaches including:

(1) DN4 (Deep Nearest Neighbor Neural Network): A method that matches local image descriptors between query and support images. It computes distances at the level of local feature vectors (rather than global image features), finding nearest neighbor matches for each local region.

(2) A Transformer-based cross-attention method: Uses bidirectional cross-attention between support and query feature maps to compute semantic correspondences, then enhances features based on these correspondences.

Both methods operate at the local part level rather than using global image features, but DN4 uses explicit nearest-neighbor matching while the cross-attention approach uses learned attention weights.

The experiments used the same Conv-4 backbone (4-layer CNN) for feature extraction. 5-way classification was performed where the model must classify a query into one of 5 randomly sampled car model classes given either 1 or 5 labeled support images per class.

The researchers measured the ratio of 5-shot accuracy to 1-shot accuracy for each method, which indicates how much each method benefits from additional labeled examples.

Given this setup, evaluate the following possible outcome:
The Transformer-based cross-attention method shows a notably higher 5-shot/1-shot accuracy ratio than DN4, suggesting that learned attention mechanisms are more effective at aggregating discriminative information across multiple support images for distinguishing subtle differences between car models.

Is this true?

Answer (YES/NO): NO